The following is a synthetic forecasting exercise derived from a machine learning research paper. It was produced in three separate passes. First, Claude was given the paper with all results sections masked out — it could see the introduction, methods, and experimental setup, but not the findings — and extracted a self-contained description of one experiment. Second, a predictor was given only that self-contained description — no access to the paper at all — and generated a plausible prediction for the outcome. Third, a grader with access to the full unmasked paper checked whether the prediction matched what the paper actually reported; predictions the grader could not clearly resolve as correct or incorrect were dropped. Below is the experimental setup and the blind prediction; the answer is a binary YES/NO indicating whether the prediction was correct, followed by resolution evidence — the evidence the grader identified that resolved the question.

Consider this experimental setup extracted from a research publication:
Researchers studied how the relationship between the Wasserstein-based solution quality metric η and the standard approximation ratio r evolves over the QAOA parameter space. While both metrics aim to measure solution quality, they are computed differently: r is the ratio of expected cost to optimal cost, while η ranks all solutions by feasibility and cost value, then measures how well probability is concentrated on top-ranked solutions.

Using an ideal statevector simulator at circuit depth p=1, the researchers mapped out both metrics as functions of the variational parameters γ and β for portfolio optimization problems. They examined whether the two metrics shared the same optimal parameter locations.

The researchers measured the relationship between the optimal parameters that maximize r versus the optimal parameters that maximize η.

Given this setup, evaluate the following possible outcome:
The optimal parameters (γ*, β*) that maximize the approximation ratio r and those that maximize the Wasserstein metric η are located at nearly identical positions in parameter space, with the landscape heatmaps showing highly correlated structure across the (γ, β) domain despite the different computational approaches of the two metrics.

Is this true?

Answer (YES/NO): NO